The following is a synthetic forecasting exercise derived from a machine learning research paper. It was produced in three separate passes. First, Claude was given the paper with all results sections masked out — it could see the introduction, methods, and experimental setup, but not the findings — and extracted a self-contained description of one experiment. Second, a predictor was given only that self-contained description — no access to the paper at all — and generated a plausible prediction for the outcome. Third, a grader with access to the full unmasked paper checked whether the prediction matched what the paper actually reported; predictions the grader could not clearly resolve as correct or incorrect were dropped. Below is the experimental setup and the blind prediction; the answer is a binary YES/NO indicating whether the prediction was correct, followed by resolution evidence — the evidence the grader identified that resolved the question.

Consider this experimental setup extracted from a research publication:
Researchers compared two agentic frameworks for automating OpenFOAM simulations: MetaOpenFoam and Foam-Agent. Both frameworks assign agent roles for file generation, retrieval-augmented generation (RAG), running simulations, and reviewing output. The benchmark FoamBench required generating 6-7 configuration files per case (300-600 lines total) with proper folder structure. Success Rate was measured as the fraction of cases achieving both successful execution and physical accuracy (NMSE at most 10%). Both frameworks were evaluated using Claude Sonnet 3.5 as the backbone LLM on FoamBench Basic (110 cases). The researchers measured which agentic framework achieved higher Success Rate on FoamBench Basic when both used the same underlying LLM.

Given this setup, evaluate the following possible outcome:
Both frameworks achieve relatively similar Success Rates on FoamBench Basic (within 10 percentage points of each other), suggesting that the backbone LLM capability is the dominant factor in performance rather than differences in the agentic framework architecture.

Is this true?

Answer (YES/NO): NO